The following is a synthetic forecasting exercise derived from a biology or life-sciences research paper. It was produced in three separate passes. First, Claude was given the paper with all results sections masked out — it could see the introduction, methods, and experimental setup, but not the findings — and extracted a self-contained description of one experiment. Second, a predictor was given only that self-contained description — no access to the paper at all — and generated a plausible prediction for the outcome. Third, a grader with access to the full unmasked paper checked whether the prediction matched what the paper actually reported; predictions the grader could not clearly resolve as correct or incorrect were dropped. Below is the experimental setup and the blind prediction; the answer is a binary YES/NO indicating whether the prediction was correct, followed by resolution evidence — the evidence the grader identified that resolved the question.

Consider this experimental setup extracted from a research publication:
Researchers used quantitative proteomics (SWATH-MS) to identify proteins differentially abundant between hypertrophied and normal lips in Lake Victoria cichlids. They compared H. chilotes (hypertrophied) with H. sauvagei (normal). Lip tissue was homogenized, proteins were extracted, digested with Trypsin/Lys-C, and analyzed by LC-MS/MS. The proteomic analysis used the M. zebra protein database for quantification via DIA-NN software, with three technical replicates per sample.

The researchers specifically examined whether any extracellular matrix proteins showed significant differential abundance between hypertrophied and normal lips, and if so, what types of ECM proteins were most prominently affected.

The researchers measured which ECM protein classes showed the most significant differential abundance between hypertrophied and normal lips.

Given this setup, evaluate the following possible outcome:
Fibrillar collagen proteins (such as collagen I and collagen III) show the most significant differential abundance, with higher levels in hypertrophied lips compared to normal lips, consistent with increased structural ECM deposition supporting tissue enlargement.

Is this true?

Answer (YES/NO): NO